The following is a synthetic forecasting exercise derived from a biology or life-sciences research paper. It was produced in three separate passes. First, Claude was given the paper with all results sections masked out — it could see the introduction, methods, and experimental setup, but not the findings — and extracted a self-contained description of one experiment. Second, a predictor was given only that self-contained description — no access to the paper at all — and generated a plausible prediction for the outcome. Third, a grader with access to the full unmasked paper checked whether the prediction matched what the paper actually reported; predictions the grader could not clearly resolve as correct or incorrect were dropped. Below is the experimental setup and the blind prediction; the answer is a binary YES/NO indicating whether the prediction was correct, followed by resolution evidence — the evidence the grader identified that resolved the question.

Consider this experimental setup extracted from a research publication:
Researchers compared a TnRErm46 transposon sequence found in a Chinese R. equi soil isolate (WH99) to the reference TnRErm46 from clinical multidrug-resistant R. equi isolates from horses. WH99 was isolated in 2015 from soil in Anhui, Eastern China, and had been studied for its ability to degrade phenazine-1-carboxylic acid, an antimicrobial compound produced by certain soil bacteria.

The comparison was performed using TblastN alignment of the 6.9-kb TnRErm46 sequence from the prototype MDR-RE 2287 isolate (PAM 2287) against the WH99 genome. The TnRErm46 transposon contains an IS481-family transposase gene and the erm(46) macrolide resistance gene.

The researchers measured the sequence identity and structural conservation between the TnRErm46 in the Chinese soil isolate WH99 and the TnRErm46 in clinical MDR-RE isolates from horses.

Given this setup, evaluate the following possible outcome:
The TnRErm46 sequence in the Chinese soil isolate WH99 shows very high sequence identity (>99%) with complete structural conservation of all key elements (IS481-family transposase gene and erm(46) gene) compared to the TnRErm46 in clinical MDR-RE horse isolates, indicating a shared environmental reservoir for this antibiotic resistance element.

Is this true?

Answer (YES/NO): NO